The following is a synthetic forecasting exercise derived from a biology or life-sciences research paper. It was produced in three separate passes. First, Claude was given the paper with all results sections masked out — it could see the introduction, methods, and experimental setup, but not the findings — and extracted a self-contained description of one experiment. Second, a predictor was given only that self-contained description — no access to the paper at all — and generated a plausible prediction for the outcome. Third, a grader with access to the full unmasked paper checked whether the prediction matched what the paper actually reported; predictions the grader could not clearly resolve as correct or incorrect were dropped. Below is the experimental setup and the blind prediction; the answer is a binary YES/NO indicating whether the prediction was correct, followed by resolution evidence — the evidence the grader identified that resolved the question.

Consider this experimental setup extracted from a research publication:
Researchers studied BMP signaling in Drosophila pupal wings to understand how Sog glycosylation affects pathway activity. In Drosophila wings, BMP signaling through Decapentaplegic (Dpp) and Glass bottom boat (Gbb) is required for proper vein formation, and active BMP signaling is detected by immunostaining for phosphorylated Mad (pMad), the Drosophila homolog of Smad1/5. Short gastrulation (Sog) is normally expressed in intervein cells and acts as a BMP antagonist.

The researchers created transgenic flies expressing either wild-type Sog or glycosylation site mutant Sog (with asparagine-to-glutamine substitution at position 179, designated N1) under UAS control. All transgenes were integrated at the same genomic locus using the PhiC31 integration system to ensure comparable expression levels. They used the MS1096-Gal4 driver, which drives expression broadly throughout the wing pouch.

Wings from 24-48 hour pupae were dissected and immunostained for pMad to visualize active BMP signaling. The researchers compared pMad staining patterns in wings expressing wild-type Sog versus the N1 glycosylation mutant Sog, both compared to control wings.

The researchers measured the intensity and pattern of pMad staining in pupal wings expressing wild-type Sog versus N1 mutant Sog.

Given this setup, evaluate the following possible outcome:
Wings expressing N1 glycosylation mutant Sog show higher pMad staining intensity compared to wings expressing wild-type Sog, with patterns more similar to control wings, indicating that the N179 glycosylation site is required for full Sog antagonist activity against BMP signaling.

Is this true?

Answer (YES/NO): NO